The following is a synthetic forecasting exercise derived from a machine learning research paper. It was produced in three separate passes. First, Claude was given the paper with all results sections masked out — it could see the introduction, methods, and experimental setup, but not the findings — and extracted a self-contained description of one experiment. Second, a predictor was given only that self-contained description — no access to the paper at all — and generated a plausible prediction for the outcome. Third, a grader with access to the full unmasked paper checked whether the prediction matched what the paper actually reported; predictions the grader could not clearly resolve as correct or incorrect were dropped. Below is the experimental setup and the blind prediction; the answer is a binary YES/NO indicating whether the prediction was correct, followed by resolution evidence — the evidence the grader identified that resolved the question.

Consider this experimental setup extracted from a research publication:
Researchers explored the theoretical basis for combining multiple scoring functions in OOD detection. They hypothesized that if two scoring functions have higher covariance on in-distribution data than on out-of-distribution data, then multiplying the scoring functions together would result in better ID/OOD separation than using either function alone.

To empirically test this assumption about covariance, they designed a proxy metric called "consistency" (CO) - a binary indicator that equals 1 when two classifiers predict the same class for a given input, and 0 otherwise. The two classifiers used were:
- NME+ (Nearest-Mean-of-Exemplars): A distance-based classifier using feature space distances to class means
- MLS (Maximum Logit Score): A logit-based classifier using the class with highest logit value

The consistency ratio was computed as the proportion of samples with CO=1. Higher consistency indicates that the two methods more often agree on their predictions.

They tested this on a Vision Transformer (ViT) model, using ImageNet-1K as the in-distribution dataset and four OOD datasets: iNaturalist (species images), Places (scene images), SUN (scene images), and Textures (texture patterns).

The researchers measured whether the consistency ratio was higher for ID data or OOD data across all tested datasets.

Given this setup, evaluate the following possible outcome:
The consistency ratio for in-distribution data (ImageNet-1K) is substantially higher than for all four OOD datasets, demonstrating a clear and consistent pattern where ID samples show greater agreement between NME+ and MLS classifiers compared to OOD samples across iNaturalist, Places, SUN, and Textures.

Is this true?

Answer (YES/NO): YES